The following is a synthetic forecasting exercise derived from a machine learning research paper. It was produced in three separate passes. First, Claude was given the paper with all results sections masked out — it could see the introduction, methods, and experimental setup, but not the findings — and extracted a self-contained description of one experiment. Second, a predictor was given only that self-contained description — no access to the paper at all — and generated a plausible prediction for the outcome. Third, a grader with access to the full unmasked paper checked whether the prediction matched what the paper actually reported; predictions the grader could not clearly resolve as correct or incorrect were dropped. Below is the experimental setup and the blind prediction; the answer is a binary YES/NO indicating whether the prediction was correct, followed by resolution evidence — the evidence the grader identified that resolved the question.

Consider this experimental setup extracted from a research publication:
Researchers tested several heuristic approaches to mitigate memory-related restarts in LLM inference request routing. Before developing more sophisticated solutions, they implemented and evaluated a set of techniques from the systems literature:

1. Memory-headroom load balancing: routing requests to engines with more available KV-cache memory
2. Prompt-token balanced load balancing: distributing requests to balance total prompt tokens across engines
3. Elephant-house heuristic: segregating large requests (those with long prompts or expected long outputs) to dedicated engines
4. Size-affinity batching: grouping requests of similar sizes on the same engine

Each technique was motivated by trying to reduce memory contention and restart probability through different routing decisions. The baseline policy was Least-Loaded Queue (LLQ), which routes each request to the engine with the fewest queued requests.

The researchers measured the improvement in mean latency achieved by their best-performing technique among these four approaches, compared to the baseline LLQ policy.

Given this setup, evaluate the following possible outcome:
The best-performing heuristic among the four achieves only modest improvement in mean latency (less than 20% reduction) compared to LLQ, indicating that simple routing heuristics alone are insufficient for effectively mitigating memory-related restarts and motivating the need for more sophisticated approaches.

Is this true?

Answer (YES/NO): YES